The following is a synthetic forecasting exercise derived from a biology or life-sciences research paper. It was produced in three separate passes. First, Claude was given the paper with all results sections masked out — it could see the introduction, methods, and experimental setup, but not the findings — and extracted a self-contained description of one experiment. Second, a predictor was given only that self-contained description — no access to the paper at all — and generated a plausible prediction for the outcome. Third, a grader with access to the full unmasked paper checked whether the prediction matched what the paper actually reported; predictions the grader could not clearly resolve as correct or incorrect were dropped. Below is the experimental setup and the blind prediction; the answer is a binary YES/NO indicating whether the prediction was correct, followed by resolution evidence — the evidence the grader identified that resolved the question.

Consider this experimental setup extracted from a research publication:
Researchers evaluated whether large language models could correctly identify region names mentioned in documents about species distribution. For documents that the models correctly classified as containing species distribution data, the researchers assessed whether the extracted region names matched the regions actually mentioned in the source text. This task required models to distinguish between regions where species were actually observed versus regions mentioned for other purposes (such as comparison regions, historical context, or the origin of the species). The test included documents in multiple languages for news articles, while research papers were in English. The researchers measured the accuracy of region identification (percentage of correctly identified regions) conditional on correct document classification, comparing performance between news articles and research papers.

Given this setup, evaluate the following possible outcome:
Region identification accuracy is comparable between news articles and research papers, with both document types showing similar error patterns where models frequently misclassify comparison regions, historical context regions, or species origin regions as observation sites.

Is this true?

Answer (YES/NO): NO